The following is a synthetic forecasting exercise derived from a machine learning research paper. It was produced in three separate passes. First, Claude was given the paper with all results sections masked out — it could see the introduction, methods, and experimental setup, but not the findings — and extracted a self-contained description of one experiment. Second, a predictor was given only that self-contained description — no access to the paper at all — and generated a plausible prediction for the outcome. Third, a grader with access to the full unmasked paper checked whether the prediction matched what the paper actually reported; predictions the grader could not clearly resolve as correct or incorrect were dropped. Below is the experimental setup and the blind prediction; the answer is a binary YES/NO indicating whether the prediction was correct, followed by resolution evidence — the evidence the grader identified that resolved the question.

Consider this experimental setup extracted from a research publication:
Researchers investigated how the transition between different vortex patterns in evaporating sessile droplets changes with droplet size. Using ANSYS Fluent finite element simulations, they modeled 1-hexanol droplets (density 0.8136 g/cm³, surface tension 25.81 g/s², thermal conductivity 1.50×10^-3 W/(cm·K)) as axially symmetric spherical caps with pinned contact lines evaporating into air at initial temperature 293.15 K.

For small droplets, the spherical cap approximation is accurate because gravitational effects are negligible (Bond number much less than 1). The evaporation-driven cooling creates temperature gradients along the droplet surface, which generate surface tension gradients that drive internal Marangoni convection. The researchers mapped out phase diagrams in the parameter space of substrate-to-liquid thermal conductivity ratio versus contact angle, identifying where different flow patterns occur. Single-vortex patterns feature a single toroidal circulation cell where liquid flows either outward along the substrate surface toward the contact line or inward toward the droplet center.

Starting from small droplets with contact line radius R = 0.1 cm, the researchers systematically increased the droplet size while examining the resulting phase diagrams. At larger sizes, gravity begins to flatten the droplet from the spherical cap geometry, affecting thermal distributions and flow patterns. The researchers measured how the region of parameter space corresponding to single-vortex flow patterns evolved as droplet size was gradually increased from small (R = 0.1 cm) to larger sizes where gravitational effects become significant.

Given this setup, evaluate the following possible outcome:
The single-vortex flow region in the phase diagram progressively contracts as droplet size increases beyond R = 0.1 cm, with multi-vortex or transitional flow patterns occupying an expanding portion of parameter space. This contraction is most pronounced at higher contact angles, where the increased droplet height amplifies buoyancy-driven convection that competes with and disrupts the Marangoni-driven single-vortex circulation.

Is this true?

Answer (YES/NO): NO